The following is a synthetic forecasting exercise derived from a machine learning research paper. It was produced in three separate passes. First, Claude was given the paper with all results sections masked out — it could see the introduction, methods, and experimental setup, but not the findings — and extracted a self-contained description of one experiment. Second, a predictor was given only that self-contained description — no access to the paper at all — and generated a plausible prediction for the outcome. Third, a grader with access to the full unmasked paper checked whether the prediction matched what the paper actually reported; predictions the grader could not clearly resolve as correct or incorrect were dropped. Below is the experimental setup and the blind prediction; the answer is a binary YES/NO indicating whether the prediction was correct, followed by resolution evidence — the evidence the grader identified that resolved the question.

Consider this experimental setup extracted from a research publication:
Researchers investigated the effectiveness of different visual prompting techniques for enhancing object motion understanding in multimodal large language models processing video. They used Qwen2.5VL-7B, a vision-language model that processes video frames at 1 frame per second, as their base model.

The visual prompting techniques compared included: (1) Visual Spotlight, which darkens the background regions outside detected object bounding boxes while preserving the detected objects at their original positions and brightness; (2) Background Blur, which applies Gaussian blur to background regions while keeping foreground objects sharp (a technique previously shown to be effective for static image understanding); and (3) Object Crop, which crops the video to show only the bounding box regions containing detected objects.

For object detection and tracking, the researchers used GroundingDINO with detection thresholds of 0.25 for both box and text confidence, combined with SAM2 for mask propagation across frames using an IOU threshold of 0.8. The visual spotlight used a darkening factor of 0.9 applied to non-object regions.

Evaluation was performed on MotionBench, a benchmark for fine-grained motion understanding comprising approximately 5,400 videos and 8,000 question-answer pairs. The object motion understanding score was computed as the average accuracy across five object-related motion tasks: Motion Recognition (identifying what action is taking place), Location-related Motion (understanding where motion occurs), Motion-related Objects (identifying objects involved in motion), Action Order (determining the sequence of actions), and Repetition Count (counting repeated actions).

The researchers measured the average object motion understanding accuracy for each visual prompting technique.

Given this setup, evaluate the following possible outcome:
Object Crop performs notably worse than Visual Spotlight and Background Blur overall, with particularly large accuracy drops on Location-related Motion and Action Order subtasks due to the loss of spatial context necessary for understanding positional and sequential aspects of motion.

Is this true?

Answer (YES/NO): NO